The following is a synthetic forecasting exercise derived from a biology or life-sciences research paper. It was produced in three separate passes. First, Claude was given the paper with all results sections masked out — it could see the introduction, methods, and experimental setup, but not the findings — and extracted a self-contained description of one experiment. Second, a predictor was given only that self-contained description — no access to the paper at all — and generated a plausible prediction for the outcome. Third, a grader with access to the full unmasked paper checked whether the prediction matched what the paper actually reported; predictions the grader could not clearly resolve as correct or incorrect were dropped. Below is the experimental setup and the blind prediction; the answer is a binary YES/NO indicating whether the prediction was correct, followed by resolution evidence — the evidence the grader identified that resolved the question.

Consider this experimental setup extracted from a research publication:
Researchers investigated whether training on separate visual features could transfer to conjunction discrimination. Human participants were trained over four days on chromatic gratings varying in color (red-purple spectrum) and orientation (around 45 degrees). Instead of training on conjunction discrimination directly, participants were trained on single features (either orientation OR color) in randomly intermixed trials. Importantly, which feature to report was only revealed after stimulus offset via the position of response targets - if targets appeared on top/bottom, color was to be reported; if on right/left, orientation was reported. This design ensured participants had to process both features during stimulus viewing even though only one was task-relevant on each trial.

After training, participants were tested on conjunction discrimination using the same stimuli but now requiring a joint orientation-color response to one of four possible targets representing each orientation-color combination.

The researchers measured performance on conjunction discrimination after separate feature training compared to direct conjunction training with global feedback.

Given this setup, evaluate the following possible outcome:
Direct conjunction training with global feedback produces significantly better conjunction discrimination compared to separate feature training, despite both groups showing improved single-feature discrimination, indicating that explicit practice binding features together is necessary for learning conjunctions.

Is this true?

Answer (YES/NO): YES